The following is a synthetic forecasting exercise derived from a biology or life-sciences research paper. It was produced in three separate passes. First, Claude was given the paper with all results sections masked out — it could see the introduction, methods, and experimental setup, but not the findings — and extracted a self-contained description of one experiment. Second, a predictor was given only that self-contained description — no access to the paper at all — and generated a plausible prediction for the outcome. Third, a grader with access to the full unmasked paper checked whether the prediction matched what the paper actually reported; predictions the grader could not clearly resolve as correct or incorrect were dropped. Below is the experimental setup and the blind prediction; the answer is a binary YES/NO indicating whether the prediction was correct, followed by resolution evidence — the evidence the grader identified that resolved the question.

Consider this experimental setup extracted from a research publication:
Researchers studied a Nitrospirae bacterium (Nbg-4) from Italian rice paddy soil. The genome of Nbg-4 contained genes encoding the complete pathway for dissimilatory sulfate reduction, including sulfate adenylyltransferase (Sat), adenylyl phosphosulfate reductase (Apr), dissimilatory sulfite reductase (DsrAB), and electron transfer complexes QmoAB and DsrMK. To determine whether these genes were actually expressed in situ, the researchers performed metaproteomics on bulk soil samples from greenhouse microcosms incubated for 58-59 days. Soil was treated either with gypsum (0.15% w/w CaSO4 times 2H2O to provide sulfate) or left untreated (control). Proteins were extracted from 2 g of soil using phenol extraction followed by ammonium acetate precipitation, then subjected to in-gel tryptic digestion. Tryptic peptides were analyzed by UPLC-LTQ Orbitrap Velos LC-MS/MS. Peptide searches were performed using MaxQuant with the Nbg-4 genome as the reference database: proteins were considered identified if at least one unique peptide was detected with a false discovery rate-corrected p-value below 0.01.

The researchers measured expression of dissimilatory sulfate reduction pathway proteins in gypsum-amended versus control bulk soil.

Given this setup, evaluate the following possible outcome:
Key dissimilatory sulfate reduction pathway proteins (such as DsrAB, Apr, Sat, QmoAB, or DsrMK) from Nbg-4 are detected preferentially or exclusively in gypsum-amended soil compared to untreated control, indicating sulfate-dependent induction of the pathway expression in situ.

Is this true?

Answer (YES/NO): YES